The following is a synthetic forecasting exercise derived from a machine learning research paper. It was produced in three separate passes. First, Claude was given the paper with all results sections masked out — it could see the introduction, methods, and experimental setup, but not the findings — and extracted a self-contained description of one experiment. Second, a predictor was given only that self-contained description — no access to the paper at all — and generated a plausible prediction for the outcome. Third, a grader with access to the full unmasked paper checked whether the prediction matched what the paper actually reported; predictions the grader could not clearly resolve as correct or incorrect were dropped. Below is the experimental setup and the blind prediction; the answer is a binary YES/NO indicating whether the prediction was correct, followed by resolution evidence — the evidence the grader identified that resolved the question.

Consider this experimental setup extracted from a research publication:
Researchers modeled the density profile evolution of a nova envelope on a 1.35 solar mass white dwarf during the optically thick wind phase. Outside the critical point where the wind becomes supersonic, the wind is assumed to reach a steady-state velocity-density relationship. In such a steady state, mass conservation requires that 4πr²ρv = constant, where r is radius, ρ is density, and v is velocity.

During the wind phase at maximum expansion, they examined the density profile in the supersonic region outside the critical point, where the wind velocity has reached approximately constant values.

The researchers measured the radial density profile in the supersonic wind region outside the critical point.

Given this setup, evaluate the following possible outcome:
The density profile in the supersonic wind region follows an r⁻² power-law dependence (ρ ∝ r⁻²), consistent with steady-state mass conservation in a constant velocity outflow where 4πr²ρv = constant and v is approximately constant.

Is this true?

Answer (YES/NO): YES